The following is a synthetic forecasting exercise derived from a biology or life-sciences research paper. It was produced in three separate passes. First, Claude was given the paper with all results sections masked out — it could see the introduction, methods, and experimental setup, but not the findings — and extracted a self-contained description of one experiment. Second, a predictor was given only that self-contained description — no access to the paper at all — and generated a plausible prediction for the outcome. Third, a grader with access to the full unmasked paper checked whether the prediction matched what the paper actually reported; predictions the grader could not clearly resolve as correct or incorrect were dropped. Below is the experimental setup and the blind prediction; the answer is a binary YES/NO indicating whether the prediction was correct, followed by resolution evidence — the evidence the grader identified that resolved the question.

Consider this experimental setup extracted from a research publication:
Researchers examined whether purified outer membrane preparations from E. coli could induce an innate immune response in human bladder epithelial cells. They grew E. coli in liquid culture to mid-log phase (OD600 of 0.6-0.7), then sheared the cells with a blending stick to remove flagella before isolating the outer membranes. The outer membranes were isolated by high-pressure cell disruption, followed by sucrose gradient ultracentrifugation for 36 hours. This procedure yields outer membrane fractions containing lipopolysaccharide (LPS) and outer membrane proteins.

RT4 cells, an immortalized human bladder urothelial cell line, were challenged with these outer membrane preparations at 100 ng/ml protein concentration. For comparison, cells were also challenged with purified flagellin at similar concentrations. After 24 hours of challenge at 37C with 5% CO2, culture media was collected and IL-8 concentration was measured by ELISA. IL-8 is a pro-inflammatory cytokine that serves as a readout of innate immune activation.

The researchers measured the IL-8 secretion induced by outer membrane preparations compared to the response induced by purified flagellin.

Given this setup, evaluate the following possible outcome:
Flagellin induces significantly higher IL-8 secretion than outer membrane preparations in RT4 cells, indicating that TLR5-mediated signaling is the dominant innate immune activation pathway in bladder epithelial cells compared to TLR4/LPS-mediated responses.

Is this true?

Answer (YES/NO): YES